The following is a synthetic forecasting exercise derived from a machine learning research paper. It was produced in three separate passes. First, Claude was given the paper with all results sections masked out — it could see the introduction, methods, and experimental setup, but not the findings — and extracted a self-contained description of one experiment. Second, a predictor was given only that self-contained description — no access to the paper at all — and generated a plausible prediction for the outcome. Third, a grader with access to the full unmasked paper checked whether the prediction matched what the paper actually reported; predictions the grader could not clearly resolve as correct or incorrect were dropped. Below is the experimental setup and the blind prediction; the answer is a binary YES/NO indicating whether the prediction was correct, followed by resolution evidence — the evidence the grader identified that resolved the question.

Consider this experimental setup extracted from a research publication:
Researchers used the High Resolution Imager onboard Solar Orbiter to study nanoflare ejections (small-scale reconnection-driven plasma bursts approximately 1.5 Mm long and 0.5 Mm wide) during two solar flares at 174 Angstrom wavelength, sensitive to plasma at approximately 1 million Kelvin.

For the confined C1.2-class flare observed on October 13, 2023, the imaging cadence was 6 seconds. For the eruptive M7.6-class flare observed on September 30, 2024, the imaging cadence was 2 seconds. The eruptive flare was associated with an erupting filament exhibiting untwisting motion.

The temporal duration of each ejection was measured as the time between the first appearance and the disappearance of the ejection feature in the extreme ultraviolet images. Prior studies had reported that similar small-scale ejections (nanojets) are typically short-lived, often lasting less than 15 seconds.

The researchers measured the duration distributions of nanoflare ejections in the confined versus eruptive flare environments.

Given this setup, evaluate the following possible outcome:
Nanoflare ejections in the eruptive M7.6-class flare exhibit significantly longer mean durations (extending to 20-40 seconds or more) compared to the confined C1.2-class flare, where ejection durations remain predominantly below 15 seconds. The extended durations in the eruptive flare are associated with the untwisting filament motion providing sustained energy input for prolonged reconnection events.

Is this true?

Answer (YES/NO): NO